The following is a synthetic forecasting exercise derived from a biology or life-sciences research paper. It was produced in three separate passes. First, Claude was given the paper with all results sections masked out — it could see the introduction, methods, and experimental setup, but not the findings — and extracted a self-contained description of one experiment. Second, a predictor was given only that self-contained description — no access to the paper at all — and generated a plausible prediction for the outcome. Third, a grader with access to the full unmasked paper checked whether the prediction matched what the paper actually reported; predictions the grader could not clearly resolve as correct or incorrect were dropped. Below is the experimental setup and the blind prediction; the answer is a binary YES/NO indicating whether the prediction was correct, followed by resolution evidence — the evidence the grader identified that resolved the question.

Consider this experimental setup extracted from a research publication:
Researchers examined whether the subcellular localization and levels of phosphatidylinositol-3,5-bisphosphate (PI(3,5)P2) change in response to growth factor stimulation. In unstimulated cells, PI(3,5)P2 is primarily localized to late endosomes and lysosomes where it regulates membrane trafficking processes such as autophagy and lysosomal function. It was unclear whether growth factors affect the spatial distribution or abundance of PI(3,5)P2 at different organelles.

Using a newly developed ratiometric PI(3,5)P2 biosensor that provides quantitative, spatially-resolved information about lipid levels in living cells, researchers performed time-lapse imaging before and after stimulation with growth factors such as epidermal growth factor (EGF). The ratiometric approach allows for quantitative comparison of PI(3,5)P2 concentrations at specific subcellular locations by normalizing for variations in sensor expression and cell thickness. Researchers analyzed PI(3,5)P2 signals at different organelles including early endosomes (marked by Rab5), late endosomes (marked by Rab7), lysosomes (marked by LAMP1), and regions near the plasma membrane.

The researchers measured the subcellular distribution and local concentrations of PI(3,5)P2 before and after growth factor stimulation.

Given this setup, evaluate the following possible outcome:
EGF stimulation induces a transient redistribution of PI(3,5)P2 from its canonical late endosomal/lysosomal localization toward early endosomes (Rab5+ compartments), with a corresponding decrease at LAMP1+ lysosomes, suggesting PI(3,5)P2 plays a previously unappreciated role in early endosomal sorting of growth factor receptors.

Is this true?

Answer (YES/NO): NO